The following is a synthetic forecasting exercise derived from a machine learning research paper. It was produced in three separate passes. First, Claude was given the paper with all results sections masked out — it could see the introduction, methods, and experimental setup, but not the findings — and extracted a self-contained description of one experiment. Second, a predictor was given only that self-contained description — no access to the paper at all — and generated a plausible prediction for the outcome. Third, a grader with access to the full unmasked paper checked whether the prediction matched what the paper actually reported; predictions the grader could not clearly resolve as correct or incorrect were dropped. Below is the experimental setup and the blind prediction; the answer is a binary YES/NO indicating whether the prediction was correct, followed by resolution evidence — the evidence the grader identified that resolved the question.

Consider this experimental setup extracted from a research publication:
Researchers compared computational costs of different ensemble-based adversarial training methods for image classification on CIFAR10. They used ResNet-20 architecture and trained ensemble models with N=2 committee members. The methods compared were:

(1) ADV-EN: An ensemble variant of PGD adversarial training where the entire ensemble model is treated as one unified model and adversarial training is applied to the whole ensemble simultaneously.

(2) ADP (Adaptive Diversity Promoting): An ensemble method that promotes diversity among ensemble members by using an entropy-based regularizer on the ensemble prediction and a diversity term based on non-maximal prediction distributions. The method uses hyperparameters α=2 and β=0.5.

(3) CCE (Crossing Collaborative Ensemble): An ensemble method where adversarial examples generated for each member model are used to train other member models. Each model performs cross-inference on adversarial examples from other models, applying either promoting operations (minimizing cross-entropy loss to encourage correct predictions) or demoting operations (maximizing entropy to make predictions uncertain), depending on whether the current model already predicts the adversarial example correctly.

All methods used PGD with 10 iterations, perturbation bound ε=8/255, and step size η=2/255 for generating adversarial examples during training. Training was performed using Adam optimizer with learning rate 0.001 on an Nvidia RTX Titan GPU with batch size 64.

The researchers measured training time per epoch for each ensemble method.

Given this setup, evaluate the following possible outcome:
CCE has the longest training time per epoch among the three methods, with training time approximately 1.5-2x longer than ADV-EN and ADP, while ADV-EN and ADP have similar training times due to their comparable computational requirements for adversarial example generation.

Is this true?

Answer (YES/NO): YES